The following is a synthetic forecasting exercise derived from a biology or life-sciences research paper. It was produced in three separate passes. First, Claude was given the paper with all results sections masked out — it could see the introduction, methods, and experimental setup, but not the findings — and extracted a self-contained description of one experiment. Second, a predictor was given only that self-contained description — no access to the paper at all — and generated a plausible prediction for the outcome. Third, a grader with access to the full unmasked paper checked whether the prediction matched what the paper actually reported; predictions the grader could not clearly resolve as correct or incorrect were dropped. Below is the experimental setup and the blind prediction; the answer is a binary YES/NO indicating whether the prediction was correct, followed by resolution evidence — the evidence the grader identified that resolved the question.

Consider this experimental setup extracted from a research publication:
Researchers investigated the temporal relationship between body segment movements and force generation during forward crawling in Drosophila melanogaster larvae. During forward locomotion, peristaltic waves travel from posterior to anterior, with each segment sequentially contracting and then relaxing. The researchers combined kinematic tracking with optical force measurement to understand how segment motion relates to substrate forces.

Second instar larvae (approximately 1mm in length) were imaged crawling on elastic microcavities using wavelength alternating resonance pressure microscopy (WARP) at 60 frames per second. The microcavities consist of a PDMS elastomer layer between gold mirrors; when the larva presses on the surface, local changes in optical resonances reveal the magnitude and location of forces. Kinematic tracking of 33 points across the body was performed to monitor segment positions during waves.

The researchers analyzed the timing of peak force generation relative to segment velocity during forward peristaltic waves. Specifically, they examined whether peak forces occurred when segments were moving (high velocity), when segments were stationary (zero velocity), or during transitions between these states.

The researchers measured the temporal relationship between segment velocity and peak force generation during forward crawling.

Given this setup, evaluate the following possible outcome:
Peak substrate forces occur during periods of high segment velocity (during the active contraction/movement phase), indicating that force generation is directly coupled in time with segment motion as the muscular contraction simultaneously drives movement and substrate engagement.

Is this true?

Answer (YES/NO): NO